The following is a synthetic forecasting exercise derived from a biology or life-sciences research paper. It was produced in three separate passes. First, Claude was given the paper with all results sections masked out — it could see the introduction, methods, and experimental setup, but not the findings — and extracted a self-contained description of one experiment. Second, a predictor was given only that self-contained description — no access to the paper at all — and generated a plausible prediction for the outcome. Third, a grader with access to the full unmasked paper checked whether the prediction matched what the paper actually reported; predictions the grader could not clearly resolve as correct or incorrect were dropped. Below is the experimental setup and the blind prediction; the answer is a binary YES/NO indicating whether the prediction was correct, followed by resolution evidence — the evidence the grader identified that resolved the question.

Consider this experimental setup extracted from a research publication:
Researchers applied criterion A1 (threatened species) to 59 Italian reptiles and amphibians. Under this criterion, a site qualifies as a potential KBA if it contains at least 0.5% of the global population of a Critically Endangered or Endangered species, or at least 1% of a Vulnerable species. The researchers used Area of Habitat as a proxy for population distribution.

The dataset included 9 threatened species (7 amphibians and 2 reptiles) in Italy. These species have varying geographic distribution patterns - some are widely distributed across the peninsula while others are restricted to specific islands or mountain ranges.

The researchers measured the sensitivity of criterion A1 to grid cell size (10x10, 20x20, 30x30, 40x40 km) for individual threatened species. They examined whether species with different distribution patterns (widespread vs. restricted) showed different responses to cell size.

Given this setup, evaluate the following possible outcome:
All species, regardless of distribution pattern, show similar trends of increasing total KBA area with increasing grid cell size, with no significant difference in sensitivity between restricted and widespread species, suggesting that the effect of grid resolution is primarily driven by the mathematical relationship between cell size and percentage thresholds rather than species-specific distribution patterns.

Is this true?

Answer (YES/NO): NO